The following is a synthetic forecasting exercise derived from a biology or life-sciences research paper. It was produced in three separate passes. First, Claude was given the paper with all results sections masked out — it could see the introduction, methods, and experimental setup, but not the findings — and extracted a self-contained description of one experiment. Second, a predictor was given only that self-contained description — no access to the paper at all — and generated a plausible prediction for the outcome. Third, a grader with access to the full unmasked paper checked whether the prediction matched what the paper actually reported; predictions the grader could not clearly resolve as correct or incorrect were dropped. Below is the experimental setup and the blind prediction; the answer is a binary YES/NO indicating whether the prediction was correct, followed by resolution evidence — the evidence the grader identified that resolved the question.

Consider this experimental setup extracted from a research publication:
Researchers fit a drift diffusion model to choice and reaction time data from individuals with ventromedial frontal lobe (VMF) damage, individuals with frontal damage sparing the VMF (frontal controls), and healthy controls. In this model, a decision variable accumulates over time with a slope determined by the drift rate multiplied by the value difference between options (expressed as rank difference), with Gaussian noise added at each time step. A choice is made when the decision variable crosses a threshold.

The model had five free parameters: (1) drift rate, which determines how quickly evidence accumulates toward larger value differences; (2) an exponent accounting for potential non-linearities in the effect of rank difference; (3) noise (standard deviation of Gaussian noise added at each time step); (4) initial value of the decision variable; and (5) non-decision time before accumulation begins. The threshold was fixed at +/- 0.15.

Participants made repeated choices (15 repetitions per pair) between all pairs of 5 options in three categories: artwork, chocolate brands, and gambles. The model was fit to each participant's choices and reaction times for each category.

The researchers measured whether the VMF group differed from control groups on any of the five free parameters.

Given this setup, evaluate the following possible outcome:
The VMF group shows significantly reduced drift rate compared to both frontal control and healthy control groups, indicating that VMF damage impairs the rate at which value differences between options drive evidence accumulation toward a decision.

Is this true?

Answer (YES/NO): NO